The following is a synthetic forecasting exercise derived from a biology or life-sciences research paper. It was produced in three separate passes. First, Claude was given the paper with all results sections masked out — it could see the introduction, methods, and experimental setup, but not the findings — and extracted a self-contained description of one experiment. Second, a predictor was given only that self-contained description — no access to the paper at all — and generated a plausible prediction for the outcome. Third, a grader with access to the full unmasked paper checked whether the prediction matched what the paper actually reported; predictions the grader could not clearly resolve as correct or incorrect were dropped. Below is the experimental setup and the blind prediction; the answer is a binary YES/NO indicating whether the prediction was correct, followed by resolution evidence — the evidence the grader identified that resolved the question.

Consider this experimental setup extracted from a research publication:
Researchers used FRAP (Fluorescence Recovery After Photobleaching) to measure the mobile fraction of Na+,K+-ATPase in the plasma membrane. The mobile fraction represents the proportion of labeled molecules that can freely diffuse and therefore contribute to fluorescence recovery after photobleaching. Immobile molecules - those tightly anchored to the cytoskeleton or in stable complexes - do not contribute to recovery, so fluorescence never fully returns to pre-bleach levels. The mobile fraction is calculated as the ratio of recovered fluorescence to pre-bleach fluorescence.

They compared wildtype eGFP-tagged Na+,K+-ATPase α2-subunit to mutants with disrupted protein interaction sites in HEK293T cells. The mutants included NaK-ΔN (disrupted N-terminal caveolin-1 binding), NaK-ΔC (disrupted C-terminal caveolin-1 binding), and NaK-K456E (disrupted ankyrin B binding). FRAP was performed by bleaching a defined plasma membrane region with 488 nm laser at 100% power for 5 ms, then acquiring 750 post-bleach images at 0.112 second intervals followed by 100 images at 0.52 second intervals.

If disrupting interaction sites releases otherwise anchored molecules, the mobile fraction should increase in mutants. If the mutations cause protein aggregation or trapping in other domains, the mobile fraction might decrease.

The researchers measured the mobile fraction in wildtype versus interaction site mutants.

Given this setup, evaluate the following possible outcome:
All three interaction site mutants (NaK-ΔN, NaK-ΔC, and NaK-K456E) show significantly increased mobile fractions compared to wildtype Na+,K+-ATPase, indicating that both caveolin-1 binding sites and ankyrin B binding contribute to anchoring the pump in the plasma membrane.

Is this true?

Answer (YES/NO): NO